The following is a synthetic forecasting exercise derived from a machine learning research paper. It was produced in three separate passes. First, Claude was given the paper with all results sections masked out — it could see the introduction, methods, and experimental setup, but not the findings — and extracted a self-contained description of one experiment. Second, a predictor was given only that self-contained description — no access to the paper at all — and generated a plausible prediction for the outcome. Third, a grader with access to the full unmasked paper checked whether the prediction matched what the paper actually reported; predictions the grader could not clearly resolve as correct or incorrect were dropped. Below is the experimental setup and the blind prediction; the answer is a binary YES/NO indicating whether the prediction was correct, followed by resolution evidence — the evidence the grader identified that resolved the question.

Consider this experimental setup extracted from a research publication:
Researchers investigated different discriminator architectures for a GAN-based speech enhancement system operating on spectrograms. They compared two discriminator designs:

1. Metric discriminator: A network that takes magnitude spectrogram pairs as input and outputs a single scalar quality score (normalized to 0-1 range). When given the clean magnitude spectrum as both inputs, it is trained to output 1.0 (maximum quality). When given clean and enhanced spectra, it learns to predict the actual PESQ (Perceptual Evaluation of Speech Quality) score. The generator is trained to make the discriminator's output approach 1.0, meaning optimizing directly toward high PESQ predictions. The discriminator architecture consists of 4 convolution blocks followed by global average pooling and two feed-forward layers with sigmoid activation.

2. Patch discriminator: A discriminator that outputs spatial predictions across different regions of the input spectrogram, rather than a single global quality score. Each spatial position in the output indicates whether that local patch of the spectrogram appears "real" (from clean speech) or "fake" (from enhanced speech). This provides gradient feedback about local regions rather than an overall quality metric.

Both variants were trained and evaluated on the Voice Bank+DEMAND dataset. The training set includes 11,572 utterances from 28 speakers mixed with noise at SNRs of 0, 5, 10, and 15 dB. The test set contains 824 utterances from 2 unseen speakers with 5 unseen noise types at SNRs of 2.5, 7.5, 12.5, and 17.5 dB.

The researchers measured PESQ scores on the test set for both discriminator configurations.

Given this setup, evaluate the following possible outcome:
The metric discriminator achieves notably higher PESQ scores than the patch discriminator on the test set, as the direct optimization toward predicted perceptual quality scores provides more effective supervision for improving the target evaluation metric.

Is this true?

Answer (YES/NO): YES